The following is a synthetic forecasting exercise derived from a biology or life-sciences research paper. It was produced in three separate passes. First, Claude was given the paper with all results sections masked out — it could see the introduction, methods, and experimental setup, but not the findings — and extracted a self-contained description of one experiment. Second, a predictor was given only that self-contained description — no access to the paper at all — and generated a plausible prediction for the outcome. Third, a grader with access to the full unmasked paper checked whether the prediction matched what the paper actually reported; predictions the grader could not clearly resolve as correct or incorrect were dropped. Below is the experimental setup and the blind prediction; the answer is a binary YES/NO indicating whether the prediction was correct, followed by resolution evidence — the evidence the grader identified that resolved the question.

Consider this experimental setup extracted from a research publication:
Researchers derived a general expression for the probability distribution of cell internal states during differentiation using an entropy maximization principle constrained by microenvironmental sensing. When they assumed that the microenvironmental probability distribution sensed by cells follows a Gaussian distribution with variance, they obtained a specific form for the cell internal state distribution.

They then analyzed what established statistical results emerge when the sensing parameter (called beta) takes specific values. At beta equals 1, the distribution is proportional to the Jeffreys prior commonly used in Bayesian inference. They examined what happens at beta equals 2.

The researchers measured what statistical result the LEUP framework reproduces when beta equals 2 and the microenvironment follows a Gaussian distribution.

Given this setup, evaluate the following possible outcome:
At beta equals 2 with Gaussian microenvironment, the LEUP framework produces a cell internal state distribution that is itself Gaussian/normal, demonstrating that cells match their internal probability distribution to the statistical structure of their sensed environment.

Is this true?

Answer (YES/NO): NO